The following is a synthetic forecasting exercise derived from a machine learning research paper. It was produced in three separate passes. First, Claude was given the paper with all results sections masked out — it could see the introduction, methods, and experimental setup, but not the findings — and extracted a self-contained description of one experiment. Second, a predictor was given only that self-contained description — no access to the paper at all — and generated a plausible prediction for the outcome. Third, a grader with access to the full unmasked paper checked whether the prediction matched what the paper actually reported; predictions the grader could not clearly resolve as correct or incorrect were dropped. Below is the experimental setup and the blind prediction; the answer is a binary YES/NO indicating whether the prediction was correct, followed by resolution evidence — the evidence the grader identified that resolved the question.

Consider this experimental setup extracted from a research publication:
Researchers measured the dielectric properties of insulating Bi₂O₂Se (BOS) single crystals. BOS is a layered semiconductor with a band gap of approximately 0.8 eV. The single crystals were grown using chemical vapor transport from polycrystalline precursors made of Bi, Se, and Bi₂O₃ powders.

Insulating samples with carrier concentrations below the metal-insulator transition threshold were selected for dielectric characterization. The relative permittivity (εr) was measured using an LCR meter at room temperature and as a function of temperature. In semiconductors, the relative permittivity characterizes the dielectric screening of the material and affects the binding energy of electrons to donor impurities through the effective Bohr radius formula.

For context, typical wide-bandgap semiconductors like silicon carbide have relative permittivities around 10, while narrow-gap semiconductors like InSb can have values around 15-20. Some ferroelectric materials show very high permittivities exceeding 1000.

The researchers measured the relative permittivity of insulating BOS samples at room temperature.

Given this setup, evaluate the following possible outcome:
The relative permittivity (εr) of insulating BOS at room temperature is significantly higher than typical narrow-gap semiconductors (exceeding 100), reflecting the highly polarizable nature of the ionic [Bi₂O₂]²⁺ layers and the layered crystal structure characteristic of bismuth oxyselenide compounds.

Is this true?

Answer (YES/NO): YES